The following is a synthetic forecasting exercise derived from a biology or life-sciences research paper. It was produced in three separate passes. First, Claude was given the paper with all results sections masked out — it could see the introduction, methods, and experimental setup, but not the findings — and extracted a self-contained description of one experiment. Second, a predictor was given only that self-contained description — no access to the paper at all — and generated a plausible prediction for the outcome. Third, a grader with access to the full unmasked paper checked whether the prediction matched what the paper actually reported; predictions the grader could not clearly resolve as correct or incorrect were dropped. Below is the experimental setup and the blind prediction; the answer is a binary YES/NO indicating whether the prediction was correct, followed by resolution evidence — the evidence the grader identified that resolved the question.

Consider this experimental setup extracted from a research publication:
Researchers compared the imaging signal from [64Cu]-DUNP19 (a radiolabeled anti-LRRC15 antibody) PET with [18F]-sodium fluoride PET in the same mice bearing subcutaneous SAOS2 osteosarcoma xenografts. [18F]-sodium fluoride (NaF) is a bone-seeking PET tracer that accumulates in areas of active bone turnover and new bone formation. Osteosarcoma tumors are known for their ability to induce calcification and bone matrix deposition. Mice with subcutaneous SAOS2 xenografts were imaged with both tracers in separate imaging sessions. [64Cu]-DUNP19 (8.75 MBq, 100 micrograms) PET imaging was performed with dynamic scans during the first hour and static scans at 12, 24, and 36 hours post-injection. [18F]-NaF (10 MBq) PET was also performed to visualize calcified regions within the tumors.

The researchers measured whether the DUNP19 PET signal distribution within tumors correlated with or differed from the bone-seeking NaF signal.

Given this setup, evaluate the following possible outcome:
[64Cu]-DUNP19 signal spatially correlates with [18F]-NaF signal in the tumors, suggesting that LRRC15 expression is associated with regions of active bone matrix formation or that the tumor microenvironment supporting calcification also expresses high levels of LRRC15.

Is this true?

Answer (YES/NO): NO